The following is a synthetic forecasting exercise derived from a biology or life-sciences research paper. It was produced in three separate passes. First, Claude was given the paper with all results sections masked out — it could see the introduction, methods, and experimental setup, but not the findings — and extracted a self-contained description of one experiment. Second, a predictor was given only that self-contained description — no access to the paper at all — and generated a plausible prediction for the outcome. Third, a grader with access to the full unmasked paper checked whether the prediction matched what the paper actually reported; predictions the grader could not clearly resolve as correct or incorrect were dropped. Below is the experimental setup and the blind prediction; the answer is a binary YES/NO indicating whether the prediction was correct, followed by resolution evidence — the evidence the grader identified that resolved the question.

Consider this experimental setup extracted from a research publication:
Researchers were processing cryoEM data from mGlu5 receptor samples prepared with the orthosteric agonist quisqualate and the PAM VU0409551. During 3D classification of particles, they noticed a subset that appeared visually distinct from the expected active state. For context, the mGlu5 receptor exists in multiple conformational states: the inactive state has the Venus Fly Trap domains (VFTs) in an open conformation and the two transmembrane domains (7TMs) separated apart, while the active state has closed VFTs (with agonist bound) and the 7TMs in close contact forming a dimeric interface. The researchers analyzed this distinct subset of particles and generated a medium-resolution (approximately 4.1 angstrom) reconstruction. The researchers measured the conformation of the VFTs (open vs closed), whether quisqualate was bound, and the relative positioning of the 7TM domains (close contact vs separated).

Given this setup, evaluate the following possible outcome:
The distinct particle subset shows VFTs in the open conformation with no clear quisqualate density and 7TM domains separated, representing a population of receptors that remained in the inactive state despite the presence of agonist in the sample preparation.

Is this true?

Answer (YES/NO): NO